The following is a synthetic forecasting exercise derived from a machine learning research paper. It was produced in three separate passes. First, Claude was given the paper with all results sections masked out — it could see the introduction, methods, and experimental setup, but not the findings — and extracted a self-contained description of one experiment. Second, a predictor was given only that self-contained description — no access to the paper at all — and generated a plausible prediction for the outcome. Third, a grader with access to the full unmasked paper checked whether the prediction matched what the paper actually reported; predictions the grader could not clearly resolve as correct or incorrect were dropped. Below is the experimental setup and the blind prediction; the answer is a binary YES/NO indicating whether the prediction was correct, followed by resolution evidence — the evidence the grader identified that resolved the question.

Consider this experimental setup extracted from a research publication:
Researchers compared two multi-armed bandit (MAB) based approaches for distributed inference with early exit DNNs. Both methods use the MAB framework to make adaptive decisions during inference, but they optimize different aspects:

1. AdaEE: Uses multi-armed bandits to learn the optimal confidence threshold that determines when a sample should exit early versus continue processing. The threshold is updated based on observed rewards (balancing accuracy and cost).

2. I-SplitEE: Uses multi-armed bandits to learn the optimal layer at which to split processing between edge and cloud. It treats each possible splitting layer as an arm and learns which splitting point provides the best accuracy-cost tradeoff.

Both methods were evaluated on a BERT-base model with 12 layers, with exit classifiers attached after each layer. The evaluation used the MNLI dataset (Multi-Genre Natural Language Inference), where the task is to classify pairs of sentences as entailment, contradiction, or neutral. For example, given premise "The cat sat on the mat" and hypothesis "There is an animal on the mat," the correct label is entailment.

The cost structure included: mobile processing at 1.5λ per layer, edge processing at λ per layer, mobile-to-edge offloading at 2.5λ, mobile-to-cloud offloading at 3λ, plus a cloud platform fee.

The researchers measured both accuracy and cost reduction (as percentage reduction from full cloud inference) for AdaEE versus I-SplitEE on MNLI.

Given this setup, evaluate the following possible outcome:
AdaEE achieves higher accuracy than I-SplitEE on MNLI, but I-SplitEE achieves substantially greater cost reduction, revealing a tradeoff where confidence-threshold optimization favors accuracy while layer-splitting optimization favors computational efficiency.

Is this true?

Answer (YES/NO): NO